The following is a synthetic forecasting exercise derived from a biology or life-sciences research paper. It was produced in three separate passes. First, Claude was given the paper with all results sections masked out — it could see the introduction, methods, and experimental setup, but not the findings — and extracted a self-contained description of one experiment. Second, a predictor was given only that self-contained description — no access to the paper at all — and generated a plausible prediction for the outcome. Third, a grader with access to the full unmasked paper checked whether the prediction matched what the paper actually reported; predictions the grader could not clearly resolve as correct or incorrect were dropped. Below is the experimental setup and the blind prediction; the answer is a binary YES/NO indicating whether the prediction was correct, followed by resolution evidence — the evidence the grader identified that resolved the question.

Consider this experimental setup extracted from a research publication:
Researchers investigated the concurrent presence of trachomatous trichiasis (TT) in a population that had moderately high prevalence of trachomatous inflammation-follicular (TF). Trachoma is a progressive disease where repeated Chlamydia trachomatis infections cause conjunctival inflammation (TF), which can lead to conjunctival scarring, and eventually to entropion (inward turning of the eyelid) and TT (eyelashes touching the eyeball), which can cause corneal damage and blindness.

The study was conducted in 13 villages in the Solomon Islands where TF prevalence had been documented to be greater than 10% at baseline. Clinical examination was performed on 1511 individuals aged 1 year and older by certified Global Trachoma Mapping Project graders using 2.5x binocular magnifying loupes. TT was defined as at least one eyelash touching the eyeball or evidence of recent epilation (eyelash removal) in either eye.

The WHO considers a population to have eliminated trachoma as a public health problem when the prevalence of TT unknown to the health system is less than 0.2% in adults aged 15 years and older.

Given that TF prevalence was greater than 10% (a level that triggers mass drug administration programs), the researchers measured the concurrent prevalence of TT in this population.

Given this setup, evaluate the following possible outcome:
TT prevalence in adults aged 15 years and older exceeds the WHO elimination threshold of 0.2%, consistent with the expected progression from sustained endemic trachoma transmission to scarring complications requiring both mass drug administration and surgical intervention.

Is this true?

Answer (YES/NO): NO